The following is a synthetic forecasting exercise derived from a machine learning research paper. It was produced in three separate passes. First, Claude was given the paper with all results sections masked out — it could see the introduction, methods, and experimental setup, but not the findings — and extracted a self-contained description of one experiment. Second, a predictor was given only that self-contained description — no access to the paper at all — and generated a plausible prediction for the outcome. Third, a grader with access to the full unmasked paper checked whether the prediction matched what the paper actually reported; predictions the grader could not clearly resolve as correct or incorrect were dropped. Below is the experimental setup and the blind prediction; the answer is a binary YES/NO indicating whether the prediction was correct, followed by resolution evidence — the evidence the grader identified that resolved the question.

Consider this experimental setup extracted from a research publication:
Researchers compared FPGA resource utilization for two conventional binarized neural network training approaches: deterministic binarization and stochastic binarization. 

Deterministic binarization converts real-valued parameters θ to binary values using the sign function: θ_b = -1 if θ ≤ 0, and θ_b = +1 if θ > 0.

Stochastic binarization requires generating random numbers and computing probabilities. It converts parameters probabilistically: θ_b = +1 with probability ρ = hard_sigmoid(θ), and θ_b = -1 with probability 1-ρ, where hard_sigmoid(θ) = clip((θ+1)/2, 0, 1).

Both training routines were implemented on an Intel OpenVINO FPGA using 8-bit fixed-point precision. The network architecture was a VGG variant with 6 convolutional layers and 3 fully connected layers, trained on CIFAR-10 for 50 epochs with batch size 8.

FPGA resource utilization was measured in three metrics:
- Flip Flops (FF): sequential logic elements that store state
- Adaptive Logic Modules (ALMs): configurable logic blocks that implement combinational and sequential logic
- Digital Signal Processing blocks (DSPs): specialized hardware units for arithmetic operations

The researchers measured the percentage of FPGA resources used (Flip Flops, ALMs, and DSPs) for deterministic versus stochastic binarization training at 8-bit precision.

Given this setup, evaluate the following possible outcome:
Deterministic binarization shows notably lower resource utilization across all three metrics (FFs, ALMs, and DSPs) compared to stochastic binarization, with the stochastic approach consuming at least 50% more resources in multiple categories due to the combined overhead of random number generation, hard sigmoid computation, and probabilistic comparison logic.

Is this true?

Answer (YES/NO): NO